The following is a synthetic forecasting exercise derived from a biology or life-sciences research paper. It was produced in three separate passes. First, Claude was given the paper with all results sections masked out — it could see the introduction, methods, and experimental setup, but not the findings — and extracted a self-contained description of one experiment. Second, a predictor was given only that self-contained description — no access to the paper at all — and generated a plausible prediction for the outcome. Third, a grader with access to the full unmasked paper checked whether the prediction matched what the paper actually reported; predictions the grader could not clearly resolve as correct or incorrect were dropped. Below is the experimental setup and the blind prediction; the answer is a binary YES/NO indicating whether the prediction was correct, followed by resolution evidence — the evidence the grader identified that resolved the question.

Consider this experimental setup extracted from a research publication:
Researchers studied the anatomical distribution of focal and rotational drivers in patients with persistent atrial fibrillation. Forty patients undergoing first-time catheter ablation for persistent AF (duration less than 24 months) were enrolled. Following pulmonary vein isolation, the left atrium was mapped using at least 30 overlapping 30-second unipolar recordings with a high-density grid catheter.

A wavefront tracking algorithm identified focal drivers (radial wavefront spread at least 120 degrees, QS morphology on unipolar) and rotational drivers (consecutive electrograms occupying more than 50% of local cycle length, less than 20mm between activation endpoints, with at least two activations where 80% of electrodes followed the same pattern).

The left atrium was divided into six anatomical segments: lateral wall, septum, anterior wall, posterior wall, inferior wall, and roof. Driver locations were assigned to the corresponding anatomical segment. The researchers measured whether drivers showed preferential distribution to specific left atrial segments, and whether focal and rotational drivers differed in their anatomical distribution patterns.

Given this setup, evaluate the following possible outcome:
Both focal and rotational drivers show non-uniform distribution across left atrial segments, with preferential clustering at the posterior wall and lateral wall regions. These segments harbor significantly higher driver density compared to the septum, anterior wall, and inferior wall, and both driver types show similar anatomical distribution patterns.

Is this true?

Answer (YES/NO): NO